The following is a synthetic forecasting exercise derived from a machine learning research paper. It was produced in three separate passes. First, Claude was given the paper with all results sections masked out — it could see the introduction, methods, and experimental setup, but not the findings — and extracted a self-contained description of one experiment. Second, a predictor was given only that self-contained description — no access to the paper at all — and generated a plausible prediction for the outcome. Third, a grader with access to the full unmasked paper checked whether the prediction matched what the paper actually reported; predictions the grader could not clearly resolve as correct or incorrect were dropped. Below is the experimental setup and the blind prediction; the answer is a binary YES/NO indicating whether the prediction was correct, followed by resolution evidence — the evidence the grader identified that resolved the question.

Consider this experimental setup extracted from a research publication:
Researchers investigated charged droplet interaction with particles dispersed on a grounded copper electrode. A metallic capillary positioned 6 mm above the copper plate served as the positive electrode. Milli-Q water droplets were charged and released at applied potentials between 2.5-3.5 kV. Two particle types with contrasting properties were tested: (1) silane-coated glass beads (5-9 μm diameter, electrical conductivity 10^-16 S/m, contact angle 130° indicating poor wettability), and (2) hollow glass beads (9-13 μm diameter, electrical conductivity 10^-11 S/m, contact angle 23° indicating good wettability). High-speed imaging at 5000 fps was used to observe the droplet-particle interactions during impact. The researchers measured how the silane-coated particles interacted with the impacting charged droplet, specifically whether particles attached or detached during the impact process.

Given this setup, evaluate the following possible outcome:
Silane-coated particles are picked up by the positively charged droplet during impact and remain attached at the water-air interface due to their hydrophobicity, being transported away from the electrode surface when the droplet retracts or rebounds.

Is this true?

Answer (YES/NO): NO